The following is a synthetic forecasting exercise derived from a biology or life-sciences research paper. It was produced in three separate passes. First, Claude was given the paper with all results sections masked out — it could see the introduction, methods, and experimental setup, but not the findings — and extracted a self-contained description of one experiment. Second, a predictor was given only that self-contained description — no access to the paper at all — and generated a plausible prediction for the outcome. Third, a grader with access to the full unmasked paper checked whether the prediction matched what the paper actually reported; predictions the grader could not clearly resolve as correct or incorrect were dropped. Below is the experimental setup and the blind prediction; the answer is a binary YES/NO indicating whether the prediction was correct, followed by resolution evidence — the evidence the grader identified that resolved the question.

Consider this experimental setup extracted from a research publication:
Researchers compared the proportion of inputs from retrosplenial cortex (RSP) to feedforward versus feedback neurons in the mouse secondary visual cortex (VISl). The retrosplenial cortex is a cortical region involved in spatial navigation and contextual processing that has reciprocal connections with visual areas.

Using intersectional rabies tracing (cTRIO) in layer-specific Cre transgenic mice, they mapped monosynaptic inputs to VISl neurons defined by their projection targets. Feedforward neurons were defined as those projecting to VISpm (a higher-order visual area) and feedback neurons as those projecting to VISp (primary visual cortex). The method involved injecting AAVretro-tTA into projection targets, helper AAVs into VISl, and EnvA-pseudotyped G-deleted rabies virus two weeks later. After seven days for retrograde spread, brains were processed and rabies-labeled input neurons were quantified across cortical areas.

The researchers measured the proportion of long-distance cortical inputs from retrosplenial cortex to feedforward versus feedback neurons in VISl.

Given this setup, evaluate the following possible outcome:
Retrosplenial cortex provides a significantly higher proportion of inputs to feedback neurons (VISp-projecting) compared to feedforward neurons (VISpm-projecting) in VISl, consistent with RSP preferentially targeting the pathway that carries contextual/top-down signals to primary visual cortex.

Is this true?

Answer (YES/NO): NO